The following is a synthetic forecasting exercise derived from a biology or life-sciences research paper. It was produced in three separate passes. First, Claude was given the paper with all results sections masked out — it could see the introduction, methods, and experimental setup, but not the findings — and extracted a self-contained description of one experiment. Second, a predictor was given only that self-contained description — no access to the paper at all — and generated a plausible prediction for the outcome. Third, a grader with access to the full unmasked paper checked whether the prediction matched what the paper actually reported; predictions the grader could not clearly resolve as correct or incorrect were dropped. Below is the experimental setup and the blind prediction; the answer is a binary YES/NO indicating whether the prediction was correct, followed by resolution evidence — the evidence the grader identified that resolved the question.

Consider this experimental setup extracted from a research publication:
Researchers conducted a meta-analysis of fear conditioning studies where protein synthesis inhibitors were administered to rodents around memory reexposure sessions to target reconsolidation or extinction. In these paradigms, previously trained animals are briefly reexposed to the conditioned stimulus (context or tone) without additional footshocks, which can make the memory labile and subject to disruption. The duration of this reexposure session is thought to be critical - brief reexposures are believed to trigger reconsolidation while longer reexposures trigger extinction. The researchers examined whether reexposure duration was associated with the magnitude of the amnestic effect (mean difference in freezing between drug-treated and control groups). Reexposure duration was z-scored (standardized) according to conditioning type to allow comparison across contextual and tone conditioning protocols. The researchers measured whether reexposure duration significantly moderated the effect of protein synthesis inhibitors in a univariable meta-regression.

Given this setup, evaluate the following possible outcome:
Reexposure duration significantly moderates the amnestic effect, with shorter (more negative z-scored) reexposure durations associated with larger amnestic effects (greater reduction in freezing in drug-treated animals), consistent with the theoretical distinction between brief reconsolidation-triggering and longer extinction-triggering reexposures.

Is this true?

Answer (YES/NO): YES